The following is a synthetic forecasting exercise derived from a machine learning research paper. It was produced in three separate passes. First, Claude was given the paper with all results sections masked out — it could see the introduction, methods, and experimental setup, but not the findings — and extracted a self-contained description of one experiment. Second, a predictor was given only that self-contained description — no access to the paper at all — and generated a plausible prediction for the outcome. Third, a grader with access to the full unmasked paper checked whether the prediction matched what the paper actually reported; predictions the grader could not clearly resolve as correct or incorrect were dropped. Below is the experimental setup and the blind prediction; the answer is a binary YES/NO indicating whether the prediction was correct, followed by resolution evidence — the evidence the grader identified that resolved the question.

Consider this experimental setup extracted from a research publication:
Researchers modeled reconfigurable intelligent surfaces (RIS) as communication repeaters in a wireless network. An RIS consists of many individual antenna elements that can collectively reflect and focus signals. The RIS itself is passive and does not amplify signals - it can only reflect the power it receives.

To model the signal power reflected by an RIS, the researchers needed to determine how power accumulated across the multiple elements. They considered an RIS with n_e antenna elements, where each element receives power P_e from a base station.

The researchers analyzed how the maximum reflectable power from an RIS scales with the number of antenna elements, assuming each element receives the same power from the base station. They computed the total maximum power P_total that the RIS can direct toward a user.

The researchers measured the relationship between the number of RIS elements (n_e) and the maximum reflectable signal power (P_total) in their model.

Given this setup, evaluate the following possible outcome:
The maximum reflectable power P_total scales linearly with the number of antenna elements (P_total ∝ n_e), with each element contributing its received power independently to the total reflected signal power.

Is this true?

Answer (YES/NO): YES